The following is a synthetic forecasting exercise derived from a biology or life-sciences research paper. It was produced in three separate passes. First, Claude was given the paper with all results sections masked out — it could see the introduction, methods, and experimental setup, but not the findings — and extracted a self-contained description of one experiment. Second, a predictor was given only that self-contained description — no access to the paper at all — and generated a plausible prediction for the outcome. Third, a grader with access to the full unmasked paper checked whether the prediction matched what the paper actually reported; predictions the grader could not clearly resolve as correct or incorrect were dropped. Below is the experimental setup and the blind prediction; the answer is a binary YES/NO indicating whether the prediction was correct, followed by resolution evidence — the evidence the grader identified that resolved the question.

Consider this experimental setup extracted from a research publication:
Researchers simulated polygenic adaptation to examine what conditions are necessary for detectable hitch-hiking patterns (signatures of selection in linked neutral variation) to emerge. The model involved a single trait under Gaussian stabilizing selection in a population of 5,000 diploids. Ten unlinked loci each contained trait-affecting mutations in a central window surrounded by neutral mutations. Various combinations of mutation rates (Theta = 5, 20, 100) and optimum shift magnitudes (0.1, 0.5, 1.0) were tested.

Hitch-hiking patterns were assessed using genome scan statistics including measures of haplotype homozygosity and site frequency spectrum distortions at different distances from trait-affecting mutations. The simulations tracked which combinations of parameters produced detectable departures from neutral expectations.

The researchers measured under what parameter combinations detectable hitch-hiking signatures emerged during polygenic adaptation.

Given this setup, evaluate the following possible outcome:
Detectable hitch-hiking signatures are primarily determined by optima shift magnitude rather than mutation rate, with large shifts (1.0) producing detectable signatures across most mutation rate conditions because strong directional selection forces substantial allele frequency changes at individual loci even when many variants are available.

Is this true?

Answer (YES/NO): NO